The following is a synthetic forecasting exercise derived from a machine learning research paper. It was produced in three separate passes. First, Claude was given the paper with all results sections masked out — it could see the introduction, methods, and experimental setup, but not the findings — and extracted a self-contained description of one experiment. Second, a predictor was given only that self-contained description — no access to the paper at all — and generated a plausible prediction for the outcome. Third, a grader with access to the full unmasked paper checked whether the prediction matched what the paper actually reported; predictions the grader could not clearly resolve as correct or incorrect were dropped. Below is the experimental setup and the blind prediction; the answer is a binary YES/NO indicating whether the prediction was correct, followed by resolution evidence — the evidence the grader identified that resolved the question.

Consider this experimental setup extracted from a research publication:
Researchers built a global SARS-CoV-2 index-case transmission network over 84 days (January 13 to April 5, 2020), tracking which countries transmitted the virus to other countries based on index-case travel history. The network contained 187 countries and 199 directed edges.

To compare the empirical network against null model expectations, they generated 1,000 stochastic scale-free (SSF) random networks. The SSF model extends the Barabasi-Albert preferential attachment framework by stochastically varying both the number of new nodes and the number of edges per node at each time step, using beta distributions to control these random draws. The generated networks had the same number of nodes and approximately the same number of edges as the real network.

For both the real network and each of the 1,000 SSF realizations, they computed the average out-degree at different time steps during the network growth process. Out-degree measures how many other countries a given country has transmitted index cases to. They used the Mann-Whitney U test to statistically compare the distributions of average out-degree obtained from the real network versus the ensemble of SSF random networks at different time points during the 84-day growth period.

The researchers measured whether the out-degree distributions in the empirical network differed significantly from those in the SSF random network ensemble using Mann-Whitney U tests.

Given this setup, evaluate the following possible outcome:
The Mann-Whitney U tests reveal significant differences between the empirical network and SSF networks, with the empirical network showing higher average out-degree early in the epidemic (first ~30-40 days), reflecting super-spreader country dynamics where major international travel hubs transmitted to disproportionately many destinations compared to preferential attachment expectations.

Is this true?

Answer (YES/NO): NO